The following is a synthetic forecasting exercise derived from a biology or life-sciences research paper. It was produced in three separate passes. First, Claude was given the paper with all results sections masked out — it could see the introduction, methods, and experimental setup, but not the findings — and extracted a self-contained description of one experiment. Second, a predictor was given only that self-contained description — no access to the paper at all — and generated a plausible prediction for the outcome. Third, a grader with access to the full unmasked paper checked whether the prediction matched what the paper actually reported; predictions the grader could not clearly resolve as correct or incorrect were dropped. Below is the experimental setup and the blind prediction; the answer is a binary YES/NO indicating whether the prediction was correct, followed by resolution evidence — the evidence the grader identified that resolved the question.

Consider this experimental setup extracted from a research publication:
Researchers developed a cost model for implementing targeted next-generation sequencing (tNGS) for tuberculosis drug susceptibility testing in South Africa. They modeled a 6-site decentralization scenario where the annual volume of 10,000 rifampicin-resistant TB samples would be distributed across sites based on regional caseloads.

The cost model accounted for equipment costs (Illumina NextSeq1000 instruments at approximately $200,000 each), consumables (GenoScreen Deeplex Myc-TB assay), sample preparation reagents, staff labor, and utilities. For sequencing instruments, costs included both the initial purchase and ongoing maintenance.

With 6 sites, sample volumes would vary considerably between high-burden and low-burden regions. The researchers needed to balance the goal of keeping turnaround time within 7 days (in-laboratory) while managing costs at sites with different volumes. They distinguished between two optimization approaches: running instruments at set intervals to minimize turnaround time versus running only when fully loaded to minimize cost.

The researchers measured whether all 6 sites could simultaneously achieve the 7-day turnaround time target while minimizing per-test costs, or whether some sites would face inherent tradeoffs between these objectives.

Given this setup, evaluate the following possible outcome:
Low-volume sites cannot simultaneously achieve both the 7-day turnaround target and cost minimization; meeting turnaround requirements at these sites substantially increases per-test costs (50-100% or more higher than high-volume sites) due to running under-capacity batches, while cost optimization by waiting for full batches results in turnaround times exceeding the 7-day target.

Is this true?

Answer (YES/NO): YES